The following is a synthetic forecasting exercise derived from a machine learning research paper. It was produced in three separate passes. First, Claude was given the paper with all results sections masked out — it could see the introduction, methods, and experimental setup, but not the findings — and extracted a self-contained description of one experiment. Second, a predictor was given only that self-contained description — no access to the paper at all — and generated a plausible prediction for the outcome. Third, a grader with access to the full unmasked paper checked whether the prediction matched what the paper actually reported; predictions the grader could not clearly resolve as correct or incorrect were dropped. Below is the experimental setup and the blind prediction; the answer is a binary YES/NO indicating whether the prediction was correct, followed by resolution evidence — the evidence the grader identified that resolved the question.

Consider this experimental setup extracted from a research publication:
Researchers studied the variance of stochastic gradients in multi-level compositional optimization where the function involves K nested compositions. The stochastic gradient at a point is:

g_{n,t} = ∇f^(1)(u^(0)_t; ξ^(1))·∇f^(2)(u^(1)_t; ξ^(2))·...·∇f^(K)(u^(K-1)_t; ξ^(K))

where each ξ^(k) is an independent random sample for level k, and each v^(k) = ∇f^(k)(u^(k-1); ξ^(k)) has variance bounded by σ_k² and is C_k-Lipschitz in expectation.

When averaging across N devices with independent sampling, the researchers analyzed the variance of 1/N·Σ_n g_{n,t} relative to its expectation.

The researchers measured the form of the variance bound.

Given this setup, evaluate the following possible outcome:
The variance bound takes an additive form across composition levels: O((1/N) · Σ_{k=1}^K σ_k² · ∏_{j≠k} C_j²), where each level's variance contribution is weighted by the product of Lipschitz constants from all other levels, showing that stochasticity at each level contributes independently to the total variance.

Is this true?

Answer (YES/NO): NO